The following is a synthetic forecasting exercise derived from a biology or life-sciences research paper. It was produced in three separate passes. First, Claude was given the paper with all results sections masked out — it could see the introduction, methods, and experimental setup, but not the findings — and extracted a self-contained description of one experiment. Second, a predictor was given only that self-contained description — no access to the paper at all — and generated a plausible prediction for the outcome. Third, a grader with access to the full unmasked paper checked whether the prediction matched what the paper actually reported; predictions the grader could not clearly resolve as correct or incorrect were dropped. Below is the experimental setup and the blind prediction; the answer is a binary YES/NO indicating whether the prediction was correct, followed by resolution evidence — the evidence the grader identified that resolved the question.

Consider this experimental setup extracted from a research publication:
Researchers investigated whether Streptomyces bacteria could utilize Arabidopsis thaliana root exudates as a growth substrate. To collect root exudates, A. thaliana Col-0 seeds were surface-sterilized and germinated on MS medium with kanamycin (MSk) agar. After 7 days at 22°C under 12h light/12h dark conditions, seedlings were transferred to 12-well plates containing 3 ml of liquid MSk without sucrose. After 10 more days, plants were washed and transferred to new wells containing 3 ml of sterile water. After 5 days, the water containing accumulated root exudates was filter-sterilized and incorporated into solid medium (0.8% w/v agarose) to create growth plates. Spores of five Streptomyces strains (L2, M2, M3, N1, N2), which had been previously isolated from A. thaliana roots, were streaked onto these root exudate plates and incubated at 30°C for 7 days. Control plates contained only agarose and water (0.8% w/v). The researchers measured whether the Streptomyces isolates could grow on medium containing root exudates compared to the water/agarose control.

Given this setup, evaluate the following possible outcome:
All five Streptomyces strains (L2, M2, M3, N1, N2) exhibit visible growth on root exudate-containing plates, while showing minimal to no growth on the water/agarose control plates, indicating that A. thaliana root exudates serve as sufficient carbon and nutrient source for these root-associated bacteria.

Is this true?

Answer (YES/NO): YES